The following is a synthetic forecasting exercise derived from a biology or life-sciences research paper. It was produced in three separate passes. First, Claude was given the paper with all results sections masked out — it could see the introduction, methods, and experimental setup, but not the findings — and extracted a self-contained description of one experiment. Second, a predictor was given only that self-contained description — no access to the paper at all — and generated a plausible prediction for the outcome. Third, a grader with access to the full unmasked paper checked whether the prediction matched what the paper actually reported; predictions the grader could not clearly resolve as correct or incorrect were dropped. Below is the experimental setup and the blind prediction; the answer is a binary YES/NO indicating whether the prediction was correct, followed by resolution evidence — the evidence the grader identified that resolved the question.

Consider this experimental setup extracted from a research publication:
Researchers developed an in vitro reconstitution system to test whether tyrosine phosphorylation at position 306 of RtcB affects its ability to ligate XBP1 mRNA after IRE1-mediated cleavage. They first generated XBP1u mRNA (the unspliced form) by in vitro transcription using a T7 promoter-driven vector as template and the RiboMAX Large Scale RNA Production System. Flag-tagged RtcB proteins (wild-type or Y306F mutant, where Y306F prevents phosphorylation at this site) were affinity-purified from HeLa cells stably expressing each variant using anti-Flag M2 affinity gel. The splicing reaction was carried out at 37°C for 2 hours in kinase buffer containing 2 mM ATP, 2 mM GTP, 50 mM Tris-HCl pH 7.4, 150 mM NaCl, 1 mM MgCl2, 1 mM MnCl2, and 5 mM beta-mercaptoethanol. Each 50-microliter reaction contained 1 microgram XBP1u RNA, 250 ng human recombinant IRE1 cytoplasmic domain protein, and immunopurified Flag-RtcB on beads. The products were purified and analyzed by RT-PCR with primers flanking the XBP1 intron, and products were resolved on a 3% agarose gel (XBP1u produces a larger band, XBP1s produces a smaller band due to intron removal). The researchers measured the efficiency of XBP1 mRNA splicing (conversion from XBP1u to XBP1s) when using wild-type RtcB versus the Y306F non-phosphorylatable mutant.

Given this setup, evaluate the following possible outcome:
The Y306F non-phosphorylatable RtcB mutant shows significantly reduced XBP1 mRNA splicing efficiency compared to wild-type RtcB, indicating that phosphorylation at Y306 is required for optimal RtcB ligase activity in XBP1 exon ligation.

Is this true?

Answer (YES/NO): NO